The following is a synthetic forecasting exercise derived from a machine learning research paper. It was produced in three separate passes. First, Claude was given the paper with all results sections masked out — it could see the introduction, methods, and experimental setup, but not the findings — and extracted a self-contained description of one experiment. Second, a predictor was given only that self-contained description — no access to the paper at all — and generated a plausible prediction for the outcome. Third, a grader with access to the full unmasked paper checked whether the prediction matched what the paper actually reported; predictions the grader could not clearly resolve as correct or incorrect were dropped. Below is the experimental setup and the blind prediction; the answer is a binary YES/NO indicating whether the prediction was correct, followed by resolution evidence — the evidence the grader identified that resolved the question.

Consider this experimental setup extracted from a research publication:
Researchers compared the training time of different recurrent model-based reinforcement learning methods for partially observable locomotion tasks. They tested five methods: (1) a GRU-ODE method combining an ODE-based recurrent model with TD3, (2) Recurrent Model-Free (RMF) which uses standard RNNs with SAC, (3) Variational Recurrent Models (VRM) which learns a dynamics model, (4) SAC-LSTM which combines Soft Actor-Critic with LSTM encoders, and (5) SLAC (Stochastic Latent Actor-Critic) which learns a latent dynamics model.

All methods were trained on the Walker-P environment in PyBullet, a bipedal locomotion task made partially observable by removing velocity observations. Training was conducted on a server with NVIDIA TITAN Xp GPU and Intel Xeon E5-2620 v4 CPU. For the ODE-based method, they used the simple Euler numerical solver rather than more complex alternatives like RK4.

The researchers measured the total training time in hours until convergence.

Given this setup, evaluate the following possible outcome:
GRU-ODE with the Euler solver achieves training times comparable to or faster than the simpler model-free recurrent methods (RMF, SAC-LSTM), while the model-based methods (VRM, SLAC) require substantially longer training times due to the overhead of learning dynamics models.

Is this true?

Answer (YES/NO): NO